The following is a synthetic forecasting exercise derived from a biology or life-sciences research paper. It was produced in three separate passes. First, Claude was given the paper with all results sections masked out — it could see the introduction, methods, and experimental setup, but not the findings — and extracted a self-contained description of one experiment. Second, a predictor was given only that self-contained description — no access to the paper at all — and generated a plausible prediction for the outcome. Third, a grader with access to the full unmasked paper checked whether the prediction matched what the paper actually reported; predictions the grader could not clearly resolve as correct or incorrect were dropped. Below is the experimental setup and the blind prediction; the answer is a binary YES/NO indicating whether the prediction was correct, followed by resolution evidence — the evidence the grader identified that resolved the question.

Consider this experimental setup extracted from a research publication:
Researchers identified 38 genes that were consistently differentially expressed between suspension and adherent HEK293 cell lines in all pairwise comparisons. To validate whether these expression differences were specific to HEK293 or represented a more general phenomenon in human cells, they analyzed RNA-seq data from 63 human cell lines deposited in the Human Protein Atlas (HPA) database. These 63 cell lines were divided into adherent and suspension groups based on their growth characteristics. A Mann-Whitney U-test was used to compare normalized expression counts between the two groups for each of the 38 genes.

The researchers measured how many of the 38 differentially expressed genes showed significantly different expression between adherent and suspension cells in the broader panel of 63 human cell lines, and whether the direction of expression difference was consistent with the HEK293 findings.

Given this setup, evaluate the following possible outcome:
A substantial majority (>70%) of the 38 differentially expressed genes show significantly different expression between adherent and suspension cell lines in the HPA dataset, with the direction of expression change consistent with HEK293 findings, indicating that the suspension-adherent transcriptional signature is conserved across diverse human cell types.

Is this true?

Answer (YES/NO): NO